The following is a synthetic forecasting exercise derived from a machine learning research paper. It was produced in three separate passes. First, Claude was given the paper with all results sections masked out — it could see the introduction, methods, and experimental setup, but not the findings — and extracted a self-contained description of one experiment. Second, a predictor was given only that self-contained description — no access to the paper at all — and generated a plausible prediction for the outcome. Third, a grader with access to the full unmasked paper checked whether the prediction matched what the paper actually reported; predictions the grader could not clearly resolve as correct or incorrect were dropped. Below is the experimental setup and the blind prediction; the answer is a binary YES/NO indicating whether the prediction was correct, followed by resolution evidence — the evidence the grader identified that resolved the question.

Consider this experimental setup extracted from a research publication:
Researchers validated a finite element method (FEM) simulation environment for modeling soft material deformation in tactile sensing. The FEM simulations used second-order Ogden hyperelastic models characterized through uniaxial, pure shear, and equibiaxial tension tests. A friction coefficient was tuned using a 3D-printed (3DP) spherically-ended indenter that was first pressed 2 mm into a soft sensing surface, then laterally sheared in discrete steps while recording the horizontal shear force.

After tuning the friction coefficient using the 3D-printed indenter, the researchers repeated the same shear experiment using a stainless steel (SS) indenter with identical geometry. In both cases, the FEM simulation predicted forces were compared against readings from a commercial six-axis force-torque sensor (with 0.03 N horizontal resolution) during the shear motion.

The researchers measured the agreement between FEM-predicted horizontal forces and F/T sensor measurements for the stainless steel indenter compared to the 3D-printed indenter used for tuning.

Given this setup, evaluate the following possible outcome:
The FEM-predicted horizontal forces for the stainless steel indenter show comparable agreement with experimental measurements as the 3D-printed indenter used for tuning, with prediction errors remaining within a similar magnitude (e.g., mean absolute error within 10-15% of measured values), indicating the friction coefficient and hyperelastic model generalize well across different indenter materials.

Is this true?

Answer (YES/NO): NO